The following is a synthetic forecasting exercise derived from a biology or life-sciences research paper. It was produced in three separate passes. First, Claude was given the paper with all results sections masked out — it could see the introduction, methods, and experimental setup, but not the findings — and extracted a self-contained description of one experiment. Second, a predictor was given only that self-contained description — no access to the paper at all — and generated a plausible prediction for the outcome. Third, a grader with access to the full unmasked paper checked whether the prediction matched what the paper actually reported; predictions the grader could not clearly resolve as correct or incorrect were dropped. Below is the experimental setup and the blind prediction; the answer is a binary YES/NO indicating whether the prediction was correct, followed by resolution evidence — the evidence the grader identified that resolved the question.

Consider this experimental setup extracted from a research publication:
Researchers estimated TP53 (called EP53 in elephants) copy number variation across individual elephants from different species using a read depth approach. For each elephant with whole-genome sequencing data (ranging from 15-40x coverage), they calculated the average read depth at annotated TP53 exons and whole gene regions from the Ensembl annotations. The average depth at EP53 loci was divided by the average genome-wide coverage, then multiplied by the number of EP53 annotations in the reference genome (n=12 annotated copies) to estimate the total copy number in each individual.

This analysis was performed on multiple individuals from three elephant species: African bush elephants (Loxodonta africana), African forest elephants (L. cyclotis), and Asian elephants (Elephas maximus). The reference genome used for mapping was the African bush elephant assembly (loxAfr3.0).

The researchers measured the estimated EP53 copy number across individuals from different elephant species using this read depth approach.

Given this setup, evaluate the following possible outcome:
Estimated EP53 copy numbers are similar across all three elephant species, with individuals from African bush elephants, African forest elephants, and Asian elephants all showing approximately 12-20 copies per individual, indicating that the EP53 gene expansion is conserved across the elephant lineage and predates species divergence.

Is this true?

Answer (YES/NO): NO